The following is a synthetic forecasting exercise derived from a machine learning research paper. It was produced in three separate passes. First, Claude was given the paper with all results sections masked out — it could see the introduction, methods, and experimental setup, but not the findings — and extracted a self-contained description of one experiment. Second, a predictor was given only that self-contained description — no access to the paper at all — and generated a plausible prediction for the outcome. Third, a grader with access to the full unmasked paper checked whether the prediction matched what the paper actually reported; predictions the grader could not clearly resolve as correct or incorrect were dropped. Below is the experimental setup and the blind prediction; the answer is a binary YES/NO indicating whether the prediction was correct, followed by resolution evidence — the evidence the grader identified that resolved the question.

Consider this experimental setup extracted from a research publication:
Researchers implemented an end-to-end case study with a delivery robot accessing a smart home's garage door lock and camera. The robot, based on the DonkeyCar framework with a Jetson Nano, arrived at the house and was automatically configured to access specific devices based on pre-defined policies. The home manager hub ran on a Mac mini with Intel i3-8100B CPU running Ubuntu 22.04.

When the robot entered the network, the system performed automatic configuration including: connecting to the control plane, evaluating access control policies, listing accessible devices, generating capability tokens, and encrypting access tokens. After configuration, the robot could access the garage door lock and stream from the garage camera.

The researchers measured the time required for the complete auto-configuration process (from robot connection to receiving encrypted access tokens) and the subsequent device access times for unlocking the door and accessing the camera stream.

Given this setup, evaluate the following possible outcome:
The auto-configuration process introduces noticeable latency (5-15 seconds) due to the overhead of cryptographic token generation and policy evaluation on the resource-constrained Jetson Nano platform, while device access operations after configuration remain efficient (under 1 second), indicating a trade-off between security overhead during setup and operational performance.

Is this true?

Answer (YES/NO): NO